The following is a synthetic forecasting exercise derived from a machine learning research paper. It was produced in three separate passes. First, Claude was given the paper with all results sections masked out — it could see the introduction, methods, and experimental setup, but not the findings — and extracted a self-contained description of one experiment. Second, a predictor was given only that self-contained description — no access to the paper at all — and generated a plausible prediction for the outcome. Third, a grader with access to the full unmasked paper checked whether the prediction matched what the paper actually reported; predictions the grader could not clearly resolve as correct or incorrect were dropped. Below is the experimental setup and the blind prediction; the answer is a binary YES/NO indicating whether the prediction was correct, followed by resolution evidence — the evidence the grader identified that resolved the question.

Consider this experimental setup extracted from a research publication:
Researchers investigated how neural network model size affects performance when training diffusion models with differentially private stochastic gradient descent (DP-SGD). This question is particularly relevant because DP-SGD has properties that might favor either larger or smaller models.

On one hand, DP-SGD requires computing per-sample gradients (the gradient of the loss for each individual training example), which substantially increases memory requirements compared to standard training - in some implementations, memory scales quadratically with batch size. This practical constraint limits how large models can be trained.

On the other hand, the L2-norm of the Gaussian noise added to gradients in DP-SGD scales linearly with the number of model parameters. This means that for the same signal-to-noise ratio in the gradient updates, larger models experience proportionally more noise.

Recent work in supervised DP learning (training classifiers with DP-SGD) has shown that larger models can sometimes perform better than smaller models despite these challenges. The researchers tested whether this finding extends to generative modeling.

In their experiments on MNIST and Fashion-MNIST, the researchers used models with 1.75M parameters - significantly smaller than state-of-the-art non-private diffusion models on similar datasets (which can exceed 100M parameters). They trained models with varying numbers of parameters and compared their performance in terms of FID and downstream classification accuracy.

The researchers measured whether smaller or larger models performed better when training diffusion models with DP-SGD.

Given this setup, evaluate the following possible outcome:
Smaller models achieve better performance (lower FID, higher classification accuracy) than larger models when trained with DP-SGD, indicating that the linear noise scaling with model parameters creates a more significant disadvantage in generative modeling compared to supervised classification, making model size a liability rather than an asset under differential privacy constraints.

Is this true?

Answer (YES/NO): YES